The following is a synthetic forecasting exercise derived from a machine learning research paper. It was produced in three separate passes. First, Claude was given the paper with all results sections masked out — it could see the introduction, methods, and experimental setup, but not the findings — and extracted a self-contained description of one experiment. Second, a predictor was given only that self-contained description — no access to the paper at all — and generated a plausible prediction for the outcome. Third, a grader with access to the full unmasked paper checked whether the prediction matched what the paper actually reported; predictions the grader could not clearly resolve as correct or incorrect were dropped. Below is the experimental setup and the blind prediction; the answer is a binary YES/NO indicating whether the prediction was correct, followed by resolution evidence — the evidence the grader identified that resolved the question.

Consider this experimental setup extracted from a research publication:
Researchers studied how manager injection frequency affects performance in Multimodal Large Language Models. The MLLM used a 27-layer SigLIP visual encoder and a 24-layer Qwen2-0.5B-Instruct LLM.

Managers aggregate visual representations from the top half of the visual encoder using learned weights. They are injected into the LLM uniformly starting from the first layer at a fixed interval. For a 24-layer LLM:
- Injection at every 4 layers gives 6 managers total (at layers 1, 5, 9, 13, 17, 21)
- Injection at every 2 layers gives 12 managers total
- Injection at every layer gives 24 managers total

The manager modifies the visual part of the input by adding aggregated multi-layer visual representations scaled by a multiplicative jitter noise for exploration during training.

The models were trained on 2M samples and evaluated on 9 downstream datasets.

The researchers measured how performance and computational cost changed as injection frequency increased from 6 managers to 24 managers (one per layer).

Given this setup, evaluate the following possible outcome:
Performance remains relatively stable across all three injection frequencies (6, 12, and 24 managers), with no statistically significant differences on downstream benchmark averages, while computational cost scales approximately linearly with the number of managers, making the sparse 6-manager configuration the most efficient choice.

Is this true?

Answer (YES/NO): NO